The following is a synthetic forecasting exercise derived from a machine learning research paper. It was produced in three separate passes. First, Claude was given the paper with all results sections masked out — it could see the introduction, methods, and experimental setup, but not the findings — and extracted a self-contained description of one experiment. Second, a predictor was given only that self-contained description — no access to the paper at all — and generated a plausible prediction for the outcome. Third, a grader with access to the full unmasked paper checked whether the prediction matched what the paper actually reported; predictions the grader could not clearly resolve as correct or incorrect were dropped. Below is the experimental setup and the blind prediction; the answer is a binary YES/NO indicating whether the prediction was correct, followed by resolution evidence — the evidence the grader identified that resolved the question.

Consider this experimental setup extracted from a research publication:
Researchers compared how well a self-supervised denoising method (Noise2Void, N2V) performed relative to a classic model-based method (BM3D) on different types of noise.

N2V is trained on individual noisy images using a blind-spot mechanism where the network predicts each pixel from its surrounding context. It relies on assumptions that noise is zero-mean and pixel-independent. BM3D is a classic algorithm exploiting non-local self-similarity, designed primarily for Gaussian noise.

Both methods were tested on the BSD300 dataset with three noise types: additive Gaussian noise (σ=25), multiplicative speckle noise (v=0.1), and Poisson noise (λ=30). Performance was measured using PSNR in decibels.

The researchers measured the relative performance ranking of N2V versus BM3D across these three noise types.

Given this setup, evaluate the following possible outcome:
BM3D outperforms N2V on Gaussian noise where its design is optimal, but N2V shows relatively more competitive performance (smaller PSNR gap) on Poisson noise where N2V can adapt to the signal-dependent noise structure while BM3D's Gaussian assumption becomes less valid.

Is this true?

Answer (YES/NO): NO